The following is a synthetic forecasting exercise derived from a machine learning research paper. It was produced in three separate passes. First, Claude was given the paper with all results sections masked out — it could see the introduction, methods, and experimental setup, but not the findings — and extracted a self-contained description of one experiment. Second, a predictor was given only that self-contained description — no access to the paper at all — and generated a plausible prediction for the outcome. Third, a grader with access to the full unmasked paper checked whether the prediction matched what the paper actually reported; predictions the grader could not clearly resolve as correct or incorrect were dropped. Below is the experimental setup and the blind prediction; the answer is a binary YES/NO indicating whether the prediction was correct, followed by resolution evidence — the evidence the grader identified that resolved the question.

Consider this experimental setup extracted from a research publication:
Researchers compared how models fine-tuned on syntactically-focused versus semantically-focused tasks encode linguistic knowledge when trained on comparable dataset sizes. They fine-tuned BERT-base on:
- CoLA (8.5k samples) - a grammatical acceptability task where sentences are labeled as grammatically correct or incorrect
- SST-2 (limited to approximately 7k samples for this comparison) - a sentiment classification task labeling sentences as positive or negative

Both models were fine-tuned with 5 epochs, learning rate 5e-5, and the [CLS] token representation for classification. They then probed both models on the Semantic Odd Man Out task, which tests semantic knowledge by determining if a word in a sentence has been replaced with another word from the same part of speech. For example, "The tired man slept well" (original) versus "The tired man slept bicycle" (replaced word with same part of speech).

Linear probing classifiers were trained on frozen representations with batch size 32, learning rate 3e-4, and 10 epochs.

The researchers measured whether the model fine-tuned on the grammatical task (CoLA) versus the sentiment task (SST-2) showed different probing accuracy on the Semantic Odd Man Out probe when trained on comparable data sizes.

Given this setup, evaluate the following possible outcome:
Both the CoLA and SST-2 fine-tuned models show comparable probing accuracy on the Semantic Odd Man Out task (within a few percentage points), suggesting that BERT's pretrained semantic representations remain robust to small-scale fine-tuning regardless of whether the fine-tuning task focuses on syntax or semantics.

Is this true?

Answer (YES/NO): YES